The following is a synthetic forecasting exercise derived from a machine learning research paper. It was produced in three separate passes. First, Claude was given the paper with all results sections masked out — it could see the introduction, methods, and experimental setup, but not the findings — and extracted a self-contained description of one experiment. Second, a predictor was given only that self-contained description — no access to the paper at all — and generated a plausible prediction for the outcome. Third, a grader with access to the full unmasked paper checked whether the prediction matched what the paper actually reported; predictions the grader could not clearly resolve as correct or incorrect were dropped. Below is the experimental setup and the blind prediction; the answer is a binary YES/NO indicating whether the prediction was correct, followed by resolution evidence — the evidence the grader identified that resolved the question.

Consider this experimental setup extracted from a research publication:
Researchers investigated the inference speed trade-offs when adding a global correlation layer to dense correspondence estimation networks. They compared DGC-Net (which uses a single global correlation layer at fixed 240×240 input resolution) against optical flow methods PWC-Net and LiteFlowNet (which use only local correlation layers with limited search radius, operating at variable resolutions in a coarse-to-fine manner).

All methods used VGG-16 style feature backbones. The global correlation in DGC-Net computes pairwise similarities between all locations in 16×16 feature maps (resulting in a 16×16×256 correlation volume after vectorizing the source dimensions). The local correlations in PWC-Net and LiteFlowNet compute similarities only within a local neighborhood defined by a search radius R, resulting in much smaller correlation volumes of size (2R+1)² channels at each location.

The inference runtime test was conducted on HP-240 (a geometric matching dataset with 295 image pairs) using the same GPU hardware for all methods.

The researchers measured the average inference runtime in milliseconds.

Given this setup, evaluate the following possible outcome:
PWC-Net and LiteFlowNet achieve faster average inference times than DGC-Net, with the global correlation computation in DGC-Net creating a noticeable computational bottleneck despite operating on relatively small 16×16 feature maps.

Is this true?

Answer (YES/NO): NO